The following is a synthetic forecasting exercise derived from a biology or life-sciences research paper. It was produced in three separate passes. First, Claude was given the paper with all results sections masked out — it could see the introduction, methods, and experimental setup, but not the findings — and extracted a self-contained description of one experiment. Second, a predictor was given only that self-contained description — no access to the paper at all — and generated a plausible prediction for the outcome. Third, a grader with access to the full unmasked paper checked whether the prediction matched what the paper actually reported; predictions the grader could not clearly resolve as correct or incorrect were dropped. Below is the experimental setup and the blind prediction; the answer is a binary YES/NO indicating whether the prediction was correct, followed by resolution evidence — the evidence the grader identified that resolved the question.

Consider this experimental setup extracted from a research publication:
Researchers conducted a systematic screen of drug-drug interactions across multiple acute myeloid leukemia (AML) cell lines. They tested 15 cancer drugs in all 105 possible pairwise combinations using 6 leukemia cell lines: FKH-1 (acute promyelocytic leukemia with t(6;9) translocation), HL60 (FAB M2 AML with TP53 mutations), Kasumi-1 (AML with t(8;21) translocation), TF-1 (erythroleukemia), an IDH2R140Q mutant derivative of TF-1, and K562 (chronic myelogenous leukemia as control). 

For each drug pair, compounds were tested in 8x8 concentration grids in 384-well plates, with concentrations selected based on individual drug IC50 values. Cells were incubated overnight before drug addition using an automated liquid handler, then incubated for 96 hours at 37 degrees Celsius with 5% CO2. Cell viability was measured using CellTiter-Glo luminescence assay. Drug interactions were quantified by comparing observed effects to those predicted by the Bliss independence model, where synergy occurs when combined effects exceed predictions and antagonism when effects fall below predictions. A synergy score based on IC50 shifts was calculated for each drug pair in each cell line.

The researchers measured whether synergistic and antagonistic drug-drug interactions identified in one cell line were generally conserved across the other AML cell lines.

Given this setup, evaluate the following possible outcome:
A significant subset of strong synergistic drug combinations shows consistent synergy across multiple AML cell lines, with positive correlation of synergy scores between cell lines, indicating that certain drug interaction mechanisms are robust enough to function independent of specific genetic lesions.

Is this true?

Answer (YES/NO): NO